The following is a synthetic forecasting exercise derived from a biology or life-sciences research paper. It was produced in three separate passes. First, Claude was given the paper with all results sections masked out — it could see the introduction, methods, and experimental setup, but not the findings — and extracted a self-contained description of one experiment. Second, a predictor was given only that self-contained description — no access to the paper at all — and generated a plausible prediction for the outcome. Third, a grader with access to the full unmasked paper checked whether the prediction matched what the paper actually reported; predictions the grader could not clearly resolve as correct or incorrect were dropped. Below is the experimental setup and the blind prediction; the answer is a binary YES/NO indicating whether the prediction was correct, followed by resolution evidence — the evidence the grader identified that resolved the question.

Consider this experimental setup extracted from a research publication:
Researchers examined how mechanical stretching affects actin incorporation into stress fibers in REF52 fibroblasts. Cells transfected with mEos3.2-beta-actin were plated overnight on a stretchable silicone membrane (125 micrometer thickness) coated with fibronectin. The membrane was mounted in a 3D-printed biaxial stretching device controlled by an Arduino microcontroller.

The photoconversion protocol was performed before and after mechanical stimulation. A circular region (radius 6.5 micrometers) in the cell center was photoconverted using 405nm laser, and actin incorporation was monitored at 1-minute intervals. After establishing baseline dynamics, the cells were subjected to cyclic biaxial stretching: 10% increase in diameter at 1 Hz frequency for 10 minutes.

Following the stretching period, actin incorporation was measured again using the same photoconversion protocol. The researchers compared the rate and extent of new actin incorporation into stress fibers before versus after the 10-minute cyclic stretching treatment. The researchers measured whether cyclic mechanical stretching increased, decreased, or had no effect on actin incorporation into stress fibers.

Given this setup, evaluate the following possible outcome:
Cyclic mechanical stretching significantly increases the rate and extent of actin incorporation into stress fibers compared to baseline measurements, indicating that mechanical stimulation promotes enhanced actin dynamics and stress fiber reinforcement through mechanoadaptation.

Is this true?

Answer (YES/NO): YES